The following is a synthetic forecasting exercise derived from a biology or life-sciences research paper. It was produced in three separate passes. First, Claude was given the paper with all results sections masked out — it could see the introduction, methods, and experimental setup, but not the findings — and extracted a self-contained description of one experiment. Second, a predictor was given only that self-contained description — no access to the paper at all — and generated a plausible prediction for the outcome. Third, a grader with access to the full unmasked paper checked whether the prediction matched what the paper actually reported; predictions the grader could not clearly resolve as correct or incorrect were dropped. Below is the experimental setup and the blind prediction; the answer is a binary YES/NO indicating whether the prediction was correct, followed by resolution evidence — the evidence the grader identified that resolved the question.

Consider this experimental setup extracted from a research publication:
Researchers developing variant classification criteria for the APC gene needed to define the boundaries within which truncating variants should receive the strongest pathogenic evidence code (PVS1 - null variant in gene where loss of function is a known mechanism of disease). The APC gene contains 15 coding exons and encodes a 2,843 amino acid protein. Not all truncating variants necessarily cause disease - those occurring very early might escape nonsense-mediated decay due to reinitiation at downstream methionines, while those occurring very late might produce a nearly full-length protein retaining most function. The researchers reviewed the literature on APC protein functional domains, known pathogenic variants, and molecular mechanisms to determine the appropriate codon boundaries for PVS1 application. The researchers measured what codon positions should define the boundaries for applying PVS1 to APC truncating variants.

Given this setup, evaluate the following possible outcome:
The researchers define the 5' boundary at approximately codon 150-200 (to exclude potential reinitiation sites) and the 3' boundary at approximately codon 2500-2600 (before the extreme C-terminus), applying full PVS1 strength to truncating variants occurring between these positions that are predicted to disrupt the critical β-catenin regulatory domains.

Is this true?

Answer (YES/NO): NO